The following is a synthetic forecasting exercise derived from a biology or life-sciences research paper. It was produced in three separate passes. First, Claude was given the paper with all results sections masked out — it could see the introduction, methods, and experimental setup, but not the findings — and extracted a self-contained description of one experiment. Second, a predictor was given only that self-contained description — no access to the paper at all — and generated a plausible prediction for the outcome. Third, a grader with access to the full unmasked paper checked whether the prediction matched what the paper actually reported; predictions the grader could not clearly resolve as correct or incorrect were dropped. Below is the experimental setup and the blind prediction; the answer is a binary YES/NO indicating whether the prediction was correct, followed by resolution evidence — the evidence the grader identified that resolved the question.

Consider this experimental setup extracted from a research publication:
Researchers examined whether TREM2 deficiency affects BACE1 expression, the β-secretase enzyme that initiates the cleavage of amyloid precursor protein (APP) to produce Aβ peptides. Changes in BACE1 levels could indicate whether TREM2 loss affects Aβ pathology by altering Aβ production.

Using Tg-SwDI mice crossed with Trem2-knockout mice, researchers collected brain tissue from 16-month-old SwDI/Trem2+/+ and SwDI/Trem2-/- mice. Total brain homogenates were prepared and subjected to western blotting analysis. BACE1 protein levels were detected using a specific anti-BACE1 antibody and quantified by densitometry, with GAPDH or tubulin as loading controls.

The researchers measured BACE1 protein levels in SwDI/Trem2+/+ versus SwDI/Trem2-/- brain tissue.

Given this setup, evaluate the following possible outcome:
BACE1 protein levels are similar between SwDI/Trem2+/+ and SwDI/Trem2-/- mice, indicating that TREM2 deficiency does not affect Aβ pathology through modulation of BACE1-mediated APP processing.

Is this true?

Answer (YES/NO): NO